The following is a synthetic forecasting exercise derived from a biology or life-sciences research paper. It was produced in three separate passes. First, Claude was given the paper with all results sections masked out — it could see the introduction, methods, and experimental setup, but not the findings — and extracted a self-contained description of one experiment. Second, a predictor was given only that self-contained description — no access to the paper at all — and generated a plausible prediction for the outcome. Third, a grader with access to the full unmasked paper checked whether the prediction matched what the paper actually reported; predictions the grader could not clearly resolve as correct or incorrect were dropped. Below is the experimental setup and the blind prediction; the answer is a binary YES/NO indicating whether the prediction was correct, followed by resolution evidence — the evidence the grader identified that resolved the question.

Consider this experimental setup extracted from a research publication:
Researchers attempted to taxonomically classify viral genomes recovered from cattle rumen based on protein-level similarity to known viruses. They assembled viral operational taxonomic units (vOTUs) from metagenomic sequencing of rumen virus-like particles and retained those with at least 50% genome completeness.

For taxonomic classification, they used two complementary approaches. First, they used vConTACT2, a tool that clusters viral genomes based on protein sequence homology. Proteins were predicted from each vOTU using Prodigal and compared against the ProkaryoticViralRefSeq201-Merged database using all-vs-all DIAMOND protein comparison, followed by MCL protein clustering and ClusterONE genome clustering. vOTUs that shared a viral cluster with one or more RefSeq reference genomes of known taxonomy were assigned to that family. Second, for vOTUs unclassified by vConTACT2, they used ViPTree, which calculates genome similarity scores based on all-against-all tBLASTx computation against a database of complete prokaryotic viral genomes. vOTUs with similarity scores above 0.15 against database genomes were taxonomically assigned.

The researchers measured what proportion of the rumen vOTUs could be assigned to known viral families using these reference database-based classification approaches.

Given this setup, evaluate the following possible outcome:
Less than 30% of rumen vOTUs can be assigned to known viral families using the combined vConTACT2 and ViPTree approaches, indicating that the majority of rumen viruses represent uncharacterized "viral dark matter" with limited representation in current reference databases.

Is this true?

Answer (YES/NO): YES